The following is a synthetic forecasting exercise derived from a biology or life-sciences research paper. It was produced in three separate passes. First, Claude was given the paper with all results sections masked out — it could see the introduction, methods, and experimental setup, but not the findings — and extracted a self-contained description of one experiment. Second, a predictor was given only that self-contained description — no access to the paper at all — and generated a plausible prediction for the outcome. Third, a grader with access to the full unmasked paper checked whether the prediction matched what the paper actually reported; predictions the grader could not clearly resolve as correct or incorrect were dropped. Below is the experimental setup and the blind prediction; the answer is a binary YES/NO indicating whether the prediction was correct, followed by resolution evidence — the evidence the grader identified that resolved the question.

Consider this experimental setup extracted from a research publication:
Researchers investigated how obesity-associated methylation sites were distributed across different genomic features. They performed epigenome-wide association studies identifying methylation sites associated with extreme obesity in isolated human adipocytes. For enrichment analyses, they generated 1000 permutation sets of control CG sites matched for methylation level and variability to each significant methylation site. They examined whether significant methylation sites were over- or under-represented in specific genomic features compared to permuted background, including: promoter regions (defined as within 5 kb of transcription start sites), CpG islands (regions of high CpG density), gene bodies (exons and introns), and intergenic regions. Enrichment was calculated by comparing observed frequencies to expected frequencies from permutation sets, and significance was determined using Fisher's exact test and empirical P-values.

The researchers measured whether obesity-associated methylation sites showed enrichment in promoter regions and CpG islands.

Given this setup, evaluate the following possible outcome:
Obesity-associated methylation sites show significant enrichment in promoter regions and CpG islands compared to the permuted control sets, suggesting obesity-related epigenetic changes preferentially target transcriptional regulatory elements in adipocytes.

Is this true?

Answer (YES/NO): NO